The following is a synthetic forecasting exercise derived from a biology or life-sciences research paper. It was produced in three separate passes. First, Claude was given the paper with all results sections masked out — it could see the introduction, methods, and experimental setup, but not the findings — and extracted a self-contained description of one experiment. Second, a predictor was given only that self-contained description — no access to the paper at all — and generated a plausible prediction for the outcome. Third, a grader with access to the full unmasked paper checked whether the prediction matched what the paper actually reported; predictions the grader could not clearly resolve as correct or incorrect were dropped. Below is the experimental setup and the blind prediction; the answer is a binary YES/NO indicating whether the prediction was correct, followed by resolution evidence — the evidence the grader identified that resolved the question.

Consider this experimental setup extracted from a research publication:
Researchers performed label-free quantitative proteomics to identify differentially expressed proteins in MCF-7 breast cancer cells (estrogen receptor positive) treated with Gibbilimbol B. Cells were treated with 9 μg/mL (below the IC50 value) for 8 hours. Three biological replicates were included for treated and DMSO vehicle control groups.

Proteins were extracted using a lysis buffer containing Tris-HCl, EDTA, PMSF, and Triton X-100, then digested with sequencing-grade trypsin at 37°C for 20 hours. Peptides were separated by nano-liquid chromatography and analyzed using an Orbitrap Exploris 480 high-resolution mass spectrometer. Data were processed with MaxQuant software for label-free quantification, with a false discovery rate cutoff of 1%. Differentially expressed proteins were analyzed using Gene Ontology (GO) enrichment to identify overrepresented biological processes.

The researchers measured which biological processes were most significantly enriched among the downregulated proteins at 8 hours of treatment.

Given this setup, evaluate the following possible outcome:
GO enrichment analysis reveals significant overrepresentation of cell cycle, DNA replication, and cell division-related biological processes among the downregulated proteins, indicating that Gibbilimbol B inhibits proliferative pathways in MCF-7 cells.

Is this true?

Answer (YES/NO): NO